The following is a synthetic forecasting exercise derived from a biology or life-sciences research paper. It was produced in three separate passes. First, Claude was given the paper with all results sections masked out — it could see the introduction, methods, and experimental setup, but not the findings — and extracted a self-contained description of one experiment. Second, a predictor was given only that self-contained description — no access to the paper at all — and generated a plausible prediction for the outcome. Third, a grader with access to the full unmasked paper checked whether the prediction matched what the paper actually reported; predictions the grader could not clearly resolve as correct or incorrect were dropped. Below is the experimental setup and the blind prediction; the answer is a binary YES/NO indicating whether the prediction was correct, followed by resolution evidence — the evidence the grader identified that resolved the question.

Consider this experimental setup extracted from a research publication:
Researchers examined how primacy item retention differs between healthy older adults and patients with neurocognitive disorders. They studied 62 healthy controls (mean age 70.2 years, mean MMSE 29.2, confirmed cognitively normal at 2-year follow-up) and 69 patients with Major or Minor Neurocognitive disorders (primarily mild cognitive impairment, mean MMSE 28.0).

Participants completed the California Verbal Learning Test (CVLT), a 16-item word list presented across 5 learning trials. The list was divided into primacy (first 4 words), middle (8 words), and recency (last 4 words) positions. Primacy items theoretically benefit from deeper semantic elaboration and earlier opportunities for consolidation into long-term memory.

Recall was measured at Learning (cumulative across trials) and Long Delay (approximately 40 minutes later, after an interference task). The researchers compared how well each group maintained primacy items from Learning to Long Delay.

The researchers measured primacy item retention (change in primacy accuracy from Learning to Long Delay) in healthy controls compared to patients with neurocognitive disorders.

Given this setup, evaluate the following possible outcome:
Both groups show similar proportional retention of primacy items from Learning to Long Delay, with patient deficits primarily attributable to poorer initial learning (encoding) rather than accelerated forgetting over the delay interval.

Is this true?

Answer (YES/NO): NO